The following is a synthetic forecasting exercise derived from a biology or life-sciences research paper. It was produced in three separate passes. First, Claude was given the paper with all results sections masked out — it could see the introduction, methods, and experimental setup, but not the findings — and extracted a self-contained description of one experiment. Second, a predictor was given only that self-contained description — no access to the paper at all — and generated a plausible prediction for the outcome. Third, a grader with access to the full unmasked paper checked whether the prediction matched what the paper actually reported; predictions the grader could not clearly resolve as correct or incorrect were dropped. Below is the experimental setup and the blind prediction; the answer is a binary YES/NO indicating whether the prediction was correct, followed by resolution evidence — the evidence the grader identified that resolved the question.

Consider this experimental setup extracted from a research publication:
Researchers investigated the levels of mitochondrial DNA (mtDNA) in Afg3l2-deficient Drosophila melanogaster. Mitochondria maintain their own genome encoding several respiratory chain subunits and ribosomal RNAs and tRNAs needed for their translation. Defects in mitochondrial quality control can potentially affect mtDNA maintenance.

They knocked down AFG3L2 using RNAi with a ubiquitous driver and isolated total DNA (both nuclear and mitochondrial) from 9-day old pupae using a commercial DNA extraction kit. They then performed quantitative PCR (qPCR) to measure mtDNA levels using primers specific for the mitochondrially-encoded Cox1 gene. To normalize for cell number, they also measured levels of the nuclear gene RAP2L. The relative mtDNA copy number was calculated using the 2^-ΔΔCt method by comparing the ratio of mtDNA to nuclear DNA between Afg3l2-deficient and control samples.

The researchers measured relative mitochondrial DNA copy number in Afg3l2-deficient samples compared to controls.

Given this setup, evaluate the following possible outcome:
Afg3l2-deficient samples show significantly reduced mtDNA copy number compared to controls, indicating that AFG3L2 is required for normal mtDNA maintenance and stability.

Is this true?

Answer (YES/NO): NO